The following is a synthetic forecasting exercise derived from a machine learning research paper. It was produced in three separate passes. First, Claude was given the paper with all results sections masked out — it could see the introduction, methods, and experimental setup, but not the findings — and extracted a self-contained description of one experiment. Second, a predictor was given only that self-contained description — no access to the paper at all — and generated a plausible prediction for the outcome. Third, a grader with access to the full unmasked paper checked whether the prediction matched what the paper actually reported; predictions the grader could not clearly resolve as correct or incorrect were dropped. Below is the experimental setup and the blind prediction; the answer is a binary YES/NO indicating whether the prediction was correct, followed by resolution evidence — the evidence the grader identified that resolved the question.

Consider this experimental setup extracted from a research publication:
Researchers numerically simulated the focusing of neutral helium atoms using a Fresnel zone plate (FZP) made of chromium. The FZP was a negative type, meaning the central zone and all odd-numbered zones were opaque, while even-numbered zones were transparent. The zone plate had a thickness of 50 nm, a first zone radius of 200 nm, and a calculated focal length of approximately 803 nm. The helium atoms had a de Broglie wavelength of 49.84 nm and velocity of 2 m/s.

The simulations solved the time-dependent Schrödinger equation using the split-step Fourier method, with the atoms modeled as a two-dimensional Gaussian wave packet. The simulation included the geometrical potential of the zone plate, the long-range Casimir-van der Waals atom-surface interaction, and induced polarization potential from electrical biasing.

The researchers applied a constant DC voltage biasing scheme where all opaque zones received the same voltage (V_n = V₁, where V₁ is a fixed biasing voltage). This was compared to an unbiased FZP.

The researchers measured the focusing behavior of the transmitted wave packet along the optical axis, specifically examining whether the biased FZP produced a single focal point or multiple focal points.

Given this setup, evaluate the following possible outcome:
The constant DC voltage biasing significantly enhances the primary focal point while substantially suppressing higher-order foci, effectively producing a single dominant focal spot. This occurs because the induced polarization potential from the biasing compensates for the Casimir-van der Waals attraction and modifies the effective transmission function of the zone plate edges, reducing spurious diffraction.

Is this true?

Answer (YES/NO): NO